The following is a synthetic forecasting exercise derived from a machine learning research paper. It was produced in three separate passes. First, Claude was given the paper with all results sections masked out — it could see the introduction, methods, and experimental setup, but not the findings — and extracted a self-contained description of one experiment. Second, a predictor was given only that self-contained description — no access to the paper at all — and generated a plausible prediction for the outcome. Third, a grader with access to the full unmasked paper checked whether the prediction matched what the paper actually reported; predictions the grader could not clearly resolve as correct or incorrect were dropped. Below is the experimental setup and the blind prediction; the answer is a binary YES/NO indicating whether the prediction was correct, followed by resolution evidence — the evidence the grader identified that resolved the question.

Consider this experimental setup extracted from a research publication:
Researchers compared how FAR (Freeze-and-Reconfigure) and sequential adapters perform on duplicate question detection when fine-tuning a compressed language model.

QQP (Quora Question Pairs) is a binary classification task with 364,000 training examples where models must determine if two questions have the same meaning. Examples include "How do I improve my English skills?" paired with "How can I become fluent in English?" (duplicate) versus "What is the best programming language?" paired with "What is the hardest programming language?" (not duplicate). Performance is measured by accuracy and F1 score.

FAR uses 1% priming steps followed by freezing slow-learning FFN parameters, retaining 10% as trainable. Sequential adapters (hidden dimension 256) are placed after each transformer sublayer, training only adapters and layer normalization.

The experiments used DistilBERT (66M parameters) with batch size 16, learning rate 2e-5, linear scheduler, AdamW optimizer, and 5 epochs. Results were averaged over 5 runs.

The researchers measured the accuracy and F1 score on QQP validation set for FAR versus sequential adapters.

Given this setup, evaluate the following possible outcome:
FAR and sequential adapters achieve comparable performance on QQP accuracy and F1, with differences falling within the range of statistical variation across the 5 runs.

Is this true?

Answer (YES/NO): NO